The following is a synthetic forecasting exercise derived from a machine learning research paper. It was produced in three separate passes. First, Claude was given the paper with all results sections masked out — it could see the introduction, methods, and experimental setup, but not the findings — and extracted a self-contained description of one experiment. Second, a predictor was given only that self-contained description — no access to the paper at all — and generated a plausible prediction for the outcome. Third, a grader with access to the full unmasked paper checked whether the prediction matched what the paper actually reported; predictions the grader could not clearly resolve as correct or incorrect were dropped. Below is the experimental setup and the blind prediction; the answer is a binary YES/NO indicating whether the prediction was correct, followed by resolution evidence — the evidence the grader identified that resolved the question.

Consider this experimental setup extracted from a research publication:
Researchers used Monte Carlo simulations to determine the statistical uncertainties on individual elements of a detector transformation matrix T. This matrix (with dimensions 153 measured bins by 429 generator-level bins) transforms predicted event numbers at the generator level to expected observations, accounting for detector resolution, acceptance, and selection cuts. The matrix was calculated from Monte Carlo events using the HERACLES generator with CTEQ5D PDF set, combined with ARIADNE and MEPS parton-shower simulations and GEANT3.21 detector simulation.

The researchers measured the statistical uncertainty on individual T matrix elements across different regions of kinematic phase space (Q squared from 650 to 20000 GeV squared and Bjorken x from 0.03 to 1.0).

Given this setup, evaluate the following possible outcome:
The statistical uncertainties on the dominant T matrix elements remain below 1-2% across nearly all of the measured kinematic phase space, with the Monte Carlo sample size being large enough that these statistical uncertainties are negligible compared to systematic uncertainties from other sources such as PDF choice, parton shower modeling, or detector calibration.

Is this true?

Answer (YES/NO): YES